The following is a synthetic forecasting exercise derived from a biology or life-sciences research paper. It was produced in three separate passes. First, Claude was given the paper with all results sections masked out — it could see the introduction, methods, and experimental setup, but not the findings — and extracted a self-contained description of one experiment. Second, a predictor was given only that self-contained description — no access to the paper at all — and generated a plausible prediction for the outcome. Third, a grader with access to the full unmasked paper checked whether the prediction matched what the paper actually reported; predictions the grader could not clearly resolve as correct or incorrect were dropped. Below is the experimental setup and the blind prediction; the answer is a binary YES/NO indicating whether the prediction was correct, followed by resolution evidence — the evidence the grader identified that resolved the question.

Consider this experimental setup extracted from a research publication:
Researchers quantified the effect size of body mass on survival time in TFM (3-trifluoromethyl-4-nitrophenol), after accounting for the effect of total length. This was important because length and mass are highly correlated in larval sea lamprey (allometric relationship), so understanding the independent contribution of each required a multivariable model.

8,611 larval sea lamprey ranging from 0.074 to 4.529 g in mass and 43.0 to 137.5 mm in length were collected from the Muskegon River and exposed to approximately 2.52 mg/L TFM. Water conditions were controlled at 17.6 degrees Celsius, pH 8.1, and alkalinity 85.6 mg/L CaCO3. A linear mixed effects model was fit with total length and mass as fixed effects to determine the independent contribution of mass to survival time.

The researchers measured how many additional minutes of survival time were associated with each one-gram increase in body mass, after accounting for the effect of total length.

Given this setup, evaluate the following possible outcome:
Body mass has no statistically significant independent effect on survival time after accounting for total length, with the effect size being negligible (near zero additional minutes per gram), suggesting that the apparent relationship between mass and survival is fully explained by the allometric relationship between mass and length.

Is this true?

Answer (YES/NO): NO